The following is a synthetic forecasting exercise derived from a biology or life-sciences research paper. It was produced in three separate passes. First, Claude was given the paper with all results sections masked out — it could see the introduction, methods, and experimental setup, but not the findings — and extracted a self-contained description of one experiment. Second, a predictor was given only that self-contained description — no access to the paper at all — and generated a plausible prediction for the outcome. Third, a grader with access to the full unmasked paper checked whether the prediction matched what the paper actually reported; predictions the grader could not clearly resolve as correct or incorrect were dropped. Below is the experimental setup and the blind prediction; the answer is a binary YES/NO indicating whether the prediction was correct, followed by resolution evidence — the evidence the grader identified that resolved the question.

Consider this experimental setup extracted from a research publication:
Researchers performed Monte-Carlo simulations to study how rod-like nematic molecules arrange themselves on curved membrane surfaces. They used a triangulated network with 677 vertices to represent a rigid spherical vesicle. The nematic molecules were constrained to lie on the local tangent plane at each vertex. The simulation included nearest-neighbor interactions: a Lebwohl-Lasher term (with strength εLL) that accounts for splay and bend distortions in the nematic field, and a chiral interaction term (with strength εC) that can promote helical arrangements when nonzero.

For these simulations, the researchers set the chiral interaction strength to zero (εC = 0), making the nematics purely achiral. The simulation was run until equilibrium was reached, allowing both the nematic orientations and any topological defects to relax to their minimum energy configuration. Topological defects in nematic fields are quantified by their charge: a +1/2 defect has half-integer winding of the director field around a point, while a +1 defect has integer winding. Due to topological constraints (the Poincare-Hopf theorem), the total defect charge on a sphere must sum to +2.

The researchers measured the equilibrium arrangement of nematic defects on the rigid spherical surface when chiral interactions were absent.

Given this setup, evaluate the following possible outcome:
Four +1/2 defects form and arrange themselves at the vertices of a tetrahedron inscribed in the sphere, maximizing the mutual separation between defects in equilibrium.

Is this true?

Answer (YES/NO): YES